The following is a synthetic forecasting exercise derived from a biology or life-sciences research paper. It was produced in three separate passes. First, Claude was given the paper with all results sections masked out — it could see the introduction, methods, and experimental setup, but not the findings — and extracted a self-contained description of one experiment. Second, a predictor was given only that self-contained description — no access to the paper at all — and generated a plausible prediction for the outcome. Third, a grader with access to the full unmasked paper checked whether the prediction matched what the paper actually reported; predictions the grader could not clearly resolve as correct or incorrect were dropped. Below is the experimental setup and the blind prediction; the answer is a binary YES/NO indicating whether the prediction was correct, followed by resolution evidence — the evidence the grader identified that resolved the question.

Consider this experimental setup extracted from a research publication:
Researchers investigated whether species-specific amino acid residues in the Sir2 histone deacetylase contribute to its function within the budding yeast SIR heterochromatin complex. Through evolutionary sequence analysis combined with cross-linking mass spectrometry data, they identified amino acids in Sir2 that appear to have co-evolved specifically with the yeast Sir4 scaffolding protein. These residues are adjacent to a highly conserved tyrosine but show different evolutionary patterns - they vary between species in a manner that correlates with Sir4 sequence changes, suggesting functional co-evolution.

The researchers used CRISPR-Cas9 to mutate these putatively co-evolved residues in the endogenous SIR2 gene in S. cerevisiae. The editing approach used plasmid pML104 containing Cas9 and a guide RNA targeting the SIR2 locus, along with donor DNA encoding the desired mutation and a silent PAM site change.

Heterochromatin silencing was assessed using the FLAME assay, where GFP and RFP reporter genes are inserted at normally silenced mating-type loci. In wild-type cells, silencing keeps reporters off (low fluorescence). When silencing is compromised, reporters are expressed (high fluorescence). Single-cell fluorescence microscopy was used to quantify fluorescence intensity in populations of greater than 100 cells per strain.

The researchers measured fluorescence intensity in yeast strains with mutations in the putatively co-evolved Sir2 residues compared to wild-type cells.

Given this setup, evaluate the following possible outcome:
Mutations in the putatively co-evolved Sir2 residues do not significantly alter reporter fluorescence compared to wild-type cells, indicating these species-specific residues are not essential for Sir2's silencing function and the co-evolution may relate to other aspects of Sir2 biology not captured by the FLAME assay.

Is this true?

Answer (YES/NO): NO